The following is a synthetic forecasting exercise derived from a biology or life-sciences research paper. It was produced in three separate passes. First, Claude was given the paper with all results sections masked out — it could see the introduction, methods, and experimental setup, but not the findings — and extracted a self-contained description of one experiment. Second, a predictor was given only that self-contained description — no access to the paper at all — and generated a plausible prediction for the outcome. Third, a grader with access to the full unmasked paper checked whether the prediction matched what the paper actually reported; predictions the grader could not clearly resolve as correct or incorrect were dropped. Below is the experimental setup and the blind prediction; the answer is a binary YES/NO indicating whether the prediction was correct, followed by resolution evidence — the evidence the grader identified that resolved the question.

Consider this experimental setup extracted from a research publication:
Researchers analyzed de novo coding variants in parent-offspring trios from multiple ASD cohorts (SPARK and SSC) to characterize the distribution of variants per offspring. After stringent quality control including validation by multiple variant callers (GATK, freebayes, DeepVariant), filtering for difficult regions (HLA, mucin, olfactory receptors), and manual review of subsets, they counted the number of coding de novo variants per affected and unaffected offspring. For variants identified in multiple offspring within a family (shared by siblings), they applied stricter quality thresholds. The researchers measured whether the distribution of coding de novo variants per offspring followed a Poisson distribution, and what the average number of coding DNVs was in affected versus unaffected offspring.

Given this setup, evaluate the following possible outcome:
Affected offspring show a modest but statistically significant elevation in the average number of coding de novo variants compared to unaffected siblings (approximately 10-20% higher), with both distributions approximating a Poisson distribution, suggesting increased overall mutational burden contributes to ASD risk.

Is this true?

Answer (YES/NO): NO